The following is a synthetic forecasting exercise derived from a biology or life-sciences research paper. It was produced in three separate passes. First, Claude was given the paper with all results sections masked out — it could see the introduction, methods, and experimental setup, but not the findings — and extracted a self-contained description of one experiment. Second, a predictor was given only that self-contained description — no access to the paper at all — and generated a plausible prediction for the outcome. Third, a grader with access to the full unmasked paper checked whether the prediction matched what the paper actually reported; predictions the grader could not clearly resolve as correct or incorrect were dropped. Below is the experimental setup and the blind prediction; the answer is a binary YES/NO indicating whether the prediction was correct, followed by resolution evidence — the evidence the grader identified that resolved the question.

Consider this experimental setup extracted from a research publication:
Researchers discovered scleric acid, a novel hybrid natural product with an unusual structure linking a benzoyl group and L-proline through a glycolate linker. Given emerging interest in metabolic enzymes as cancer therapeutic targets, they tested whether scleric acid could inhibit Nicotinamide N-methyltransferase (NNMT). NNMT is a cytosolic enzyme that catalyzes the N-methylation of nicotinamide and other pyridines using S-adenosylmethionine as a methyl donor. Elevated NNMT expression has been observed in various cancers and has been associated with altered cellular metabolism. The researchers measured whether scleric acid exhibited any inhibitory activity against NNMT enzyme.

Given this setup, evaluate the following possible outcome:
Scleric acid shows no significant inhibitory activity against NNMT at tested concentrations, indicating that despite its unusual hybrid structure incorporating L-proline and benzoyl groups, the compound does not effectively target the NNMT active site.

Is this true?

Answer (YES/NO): NO